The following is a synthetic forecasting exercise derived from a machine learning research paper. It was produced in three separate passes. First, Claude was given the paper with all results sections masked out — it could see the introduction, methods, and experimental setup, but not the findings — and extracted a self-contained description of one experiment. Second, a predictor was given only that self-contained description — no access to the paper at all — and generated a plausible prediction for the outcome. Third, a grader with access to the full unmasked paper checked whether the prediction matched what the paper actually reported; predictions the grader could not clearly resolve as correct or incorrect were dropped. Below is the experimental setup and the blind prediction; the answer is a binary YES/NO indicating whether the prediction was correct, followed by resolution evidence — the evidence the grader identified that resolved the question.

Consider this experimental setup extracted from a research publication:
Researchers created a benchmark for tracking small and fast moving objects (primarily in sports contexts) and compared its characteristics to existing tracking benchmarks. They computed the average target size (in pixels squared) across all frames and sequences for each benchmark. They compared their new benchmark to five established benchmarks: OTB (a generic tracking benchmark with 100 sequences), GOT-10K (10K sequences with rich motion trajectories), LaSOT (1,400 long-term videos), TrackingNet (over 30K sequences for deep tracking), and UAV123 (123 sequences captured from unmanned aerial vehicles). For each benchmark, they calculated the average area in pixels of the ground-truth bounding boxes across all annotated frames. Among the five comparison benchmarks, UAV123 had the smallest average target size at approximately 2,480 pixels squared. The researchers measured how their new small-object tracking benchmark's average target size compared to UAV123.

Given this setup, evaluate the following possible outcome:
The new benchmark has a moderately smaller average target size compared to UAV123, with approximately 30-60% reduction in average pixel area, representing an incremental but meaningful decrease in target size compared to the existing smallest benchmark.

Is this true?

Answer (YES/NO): NO